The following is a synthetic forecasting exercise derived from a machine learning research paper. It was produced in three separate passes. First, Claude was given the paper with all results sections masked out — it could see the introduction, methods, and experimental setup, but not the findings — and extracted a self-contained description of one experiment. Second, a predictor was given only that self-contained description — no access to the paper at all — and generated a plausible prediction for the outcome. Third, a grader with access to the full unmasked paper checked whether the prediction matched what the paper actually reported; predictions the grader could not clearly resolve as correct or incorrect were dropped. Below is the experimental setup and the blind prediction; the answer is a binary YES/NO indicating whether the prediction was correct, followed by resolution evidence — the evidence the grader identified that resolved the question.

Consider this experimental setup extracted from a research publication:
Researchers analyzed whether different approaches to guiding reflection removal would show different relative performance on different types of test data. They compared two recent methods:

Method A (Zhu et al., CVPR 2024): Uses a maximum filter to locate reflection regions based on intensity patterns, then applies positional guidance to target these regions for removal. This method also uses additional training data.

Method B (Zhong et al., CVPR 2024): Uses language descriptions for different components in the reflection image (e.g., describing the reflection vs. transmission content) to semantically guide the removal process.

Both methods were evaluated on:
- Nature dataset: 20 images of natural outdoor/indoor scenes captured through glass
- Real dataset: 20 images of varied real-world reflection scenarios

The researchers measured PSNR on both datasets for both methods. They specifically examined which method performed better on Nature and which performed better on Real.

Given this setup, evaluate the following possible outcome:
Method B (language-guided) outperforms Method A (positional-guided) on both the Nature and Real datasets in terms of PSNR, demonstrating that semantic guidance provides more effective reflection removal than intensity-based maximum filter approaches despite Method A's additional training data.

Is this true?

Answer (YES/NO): NO